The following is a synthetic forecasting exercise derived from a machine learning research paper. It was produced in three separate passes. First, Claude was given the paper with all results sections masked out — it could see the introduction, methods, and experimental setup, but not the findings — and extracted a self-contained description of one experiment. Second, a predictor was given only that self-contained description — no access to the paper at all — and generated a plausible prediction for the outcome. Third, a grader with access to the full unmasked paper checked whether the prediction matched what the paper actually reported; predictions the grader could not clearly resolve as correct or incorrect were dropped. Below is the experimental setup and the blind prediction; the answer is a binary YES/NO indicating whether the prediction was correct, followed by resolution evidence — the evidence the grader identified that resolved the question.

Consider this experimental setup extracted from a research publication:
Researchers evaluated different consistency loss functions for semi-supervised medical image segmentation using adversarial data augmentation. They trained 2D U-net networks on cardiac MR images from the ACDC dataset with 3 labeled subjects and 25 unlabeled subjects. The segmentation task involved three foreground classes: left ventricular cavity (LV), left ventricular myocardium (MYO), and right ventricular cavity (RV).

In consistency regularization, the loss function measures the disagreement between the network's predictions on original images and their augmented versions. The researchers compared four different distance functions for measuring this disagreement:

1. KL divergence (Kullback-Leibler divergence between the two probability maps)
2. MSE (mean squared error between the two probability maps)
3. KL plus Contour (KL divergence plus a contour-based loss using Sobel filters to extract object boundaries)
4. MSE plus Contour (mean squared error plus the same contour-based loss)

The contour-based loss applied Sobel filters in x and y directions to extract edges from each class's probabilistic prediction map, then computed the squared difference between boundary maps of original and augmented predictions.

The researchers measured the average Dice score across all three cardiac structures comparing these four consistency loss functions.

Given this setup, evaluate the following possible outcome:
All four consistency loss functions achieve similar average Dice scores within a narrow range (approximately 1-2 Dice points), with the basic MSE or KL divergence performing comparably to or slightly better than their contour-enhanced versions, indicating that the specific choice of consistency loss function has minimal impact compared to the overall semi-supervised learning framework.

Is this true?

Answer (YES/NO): NO